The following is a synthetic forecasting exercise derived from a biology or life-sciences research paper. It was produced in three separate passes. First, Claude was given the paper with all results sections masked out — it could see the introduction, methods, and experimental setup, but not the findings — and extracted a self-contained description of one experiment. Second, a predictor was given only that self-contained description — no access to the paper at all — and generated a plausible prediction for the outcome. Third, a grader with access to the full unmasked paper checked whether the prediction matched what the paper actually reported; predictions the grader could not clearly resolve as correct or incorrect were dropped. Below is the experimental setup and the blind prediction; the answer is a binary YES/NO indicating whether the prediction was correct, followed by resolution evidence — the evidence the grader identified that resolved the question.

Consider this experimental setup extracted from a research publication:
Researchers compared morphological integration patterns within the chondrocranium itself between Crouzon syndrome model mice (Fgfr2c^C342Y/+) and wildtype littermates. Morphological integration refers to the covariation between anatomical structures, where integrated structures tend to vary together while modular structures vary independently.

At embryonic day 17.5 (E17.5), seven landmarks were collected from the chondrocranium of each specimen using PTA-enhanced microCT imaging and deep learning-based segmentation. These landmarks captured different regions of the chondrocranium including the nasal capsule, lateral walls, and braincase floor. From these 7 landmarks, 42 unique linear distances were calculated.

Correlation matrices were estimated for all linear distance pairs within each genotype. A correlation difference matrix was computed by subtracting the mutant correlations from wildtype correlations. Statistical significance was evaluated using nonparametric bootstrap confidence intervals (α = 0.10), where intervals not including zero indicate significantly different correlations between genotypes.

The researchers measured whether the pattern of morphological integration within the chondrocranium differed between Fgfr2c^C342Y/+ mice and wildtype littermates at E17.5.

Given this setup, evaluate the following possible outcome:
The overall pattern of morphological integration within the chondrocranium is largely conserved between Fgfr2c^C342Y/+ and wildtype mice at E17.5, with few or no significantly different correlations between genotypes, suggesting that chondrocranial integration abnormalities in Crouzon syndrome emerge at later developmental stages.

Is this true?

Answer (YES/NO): NO